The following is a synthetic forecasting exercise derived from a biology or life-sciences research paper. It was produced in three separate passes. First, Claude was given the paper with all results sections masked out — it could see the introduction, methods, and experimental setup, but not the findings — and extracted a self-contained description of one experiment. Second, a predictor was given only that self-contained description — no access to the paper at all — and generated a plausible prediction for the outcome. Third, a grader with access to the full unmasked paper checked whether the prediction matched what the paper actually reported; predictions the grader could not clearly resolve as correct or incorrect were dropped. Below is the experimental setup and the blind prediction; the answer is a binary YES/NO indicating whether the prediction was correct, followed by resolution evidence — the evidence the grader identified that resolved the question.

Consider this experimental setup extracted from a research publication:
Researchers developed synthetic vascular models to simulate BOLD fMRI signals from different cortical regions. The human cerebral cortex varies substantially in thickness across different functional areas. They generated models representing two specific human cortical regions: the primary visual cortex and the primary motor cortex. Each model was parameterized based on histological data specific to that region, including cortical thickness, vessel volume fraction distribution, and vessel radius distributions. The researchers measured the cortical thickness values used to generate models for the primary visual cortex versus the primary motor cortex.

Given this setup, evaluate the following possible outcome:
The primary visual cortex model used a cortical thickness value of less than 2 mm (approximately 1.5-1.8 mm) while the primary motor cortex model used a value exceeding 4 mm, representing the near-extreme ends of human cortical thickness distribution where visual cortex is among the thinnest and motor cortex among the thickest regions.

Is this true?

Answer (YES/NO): NO